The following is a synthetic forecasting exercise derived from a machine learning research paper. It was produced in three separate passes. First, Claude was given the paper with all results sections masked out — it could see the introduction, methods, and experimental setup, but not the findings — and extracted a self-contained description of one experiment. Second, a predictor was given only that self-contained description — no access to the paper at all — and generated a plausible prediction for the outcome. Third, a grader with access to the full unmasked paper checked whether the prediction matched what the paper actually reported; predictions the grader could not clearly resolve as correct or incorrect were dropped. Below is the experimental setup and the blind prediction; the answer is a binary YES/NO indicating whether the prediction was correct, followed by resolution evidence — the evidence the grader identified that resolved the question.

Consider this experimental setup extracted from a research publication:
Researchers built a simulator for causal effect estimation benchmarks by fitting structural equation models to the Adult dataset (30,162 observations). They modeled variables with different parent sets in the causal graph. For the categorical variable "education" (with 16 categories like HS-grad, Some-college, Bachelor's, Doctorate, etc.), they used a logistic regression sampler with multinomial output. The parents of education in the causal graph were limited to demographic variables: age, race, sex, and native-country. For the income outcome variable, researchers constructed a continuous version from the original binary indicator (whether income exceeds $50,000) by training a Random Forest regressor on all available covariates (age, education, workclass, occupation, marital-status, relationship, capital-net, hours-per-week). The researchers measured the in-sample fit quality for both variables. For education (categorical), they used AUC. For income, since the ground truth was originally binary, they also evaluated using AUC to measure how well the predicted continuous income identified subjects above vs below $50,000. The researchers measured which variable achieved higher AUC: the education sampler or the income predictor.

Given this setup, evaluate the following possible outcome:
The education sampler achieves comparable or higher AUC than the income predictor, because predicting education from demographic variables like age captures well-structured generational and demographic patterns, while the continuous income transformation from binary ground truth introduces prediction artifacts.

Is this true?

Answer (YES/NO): NO